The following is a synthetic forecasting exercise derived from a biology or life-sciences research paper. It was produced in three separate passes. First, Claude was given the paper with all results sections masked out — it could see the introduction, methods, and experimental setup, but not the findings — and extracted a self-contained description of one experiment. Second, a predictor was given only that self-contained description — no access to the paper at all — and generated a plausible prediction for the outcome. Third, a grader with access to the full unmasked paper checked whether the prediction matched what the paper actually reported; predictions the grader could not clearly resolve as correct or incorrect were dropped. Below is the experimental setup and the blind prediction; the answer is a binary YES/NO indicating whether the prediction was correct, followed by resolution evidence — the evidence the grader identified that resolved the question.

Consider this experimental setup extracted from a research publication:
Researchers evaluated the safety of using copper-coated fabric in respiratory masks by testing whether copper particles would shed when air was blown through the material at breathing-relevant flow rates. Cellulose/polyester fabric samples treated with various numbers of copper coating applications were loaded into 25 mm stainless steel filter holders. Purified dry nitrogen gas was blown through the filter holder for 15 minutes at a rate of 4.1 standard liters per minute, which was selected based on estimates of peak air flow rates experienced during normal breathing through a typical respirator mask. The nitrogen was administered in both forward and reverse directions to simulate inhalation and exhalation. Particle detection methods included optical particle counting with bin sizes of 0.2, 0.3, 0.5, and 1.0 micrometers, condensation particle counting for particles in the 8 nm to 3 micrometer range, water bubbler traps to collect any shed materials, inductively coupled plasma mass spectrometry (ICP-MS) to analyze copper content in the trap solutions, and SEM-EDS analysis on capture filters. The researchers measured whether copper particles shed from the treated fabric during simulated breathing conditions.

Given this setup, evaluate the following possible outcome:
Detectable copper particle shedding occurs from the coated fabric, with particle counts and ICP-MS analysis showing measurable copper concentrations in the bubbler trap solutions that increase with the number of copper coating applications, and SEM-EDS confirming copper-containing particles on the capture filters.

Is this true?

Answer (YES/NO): NO